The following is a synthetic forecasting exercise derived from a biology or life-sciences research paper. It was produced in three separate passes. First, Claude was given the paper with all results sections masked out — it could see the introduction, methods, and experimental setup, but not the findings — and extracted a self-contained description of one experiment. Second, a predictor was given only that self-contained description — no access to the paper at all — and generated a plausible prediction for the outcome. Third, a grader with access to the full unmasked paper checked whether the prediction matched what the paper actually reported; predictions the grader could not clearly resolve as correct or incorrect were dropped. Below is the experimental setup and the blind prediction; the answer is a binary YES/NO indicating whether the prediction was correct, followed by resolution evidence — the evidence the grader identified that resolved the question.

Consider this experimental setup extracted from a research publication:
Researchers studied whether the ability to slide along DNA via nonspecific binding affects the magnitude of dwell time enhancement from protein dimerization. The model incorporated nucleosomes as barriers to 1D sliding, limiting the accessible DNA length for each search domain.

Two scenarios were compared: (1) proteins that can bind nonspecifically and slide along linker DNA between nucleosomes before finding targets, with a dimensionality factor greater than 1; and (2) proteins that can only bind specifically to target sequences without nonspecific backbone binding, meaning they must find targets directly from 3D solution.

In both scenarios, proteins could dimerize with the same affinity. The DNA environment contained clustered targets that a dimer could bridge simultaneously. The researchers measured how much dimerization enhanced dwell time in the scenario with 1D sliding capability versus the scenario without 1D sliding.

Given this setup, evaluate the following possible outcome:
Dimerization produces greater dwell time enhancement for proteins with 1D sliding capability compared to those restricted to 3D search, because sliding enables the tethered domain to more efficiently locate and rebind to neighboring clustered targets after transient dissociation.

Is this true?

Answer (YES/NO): YES